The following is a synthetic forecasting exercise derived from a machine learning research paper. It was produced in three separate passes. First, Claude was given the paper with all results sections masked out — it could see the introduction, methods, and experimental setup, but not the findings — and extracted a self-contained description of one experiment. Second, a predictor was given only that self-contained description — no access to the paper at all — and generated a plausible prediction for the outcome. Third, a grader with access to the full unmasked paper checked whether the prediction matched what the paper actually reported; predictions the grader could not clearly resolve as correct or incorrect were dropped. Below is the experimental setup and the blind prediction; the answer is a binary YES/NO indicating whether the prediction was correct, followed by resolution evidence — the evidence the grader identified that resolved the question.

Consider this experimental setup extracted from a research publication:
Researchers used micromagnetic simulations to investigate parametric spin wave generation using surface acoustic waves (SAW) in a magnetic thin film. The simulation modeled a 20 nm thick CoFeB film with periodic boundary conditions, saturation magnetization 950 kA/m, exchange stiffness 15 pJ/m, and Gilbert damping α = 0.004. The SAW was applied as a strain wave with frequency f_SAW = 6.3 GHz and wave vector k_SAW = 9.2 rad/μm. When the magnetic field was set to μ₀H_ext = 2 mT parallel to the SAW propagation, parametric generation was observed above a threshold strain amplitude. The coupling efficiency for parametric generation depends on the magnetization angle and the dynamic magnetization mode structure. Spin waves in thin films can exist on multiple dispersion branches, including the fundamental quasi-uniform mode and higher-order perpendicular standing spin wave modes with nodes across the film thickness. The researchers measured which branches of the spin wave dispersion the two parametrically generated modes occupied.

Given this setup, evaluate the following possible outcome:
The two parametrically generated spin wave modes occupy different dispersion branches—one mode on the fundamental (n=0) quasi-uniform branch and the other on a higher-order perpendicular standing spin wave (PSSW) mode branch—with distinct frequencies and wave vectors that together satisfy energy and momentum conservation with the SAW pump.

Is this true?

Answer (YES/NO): NO